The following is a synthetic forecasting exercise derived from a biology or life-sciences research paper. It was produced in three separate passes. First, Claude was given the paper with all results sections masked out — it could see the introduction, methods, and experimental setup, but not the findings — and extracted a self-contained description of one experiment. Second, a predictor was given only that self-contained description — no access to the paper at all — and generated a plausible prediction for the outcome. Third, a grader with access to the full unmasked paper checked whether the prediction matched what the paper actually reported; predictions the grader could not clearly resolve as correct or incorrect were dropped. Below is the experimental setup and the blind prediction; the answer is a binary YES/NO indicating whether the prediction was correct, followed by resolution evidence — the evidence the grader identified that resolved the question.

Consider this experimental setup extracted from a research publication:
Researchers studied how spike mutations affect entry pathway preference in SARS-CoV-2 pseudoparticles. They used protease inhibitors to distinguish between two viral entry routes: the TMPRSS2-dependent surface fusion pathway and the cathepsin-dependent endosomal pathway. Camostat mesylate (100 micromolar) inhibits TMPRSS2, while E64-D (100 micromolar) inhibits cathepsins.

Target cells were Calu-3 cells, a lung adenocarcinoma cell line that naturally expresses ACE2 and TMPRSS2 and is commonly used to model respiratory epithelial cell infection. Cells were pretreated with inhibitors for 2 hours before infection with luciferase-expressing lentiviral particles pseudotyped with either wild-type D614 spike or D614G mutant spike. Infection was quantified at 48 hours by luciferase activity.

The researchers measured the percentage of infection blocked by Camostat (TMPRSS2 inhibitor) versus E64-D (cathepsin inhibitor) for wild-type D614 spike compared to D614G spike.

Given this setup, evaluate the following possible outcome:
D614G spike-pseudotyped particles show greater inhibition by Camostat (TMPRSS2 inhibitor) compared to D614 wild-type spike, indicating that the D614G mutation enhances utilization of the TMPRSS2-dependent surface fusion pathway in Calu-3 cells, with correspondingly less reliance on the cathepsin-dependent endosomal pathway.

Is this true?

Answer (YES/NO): NO